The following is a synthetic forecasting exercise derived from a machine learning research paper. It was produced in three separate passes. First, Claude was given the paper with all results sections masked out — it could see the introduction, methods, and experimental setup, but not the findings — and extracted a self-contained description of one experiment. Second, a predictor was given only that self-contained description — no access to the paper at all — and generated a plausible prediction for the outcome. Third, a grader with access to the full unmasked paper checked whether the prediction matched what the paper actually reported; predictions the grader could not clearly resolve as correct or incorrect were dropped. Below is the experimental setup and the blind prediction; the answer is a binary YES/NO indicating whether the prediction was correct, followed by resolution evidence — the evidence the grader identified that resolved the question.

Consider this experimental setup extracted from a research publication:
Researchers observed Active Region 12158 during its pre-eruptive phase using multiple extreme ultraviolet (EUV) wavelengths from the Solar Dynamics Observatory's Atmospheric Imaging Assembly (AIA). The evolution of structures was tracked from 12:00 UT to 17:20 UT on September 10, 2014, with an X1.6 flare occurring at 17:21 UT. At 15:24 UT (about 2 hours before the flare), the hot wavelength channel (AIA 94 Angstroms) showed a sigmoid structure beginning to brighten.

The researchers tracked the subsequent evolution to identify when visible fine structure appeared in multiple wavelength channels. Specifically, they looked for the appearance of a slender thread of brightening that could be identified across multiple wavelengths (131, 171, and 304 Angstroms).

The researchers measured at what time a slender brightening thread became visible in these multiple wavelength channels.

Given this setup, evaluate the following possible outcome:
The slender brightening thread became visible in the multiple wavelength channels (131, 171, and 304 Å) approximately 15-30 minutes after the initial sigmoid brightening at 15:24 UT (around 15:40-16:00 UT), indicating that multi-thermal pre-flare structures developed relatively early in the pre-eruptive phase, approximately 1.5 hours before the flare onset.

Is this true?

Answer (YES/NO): NO